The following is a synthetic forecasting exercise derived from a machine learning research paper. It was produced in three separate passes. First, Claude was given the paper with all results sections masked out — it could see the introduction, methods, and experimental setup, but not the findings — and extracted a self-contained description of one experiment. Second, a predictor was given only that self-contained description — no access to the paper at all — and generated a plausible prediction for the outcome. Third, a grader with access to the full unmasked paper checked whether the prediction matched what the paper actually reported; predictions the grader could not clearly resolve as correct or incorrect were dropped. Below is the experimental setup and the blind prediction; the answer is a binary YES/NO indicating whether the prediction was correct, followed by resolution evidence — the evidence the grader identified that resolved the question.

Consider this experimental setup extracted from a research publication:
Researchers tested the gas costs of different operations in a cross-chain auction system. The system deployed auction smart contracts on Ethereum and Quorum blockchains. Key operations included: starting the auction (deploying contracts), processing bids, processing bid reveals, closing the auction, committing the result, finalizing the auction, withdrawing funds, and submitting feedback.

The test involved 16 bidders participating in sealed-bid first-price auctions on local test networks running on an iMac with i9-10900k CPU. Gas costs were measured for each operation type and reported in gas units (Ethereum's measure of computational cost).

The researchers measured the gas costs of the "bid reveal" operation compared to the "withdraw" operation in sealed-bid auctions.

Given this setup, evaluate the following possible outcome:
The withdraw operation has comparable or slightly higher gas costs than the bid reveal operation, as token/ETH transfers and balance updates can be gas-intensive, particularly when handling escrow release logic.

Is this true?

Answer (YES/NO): NO